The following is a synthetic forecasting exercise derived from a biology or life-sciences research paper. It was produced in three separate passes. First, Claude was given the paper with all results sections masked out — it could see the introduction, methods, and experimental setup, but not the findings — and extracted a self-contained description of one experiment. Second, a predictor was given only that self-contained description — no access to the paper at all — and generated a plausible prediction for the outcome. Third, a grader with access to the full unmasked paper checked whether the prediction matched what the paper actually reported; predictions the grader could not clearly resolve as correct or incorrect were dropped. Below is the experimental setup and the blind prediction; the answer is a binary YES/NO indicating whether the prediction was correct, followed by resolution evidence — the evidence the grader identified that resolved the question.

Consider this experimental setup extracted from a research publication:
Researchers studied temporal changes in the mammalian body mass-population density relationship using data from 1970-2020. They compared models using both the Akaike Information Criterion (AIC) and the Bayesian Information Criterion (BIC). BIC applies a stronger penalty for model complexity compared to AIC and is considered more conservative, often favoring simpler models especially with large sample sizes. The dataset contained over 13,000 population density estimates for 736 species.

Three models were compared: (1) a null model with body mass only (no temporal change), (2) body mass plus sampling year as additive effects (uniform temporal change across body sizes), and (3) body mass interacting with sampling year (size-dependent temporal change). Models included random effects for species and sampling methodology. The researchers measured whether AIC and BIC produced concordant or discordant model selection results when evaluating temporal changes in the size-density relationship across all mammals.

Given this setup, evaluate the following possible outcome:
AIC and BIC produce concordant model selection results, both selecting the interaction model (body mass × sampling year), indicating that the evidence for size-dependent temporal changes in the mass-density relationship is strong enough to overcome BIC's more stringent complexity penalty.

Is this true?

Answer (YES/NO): YES